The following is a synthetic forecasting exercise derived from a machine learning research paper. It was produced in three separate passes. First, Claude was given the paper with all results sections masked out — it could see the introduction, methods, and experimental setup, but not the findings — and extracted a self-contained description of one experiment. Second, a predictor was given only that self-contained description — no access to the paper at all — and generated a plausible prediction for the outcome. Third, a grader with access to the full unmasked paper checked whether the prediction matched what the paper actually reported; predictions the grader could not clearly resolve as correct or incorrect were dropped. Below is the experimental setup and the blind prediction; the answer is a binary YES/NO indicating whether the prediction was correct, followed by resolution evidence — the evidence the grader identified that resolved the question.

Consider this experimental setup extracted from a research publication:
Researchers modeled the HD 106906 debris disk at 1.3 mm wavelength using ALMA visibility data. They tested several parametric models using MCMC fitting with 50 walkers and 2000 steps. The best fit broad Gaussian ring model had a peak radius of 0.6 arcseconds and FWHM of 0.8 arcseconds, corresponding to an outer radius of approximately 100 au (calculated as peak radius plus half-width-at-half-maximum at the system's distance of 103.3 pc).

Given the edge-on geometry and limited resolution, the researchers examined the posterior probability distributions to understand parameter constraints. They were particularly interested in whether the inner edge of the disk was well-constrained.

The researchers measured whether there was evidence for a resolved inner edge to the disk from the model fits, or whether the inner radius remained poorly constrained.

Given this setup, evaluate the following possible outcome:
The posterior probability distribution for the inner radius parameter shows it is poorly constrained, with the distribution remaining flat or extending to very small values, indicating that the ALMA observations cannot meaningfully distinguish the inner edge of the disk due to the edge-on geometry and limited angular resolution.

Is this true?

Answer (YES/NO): YES